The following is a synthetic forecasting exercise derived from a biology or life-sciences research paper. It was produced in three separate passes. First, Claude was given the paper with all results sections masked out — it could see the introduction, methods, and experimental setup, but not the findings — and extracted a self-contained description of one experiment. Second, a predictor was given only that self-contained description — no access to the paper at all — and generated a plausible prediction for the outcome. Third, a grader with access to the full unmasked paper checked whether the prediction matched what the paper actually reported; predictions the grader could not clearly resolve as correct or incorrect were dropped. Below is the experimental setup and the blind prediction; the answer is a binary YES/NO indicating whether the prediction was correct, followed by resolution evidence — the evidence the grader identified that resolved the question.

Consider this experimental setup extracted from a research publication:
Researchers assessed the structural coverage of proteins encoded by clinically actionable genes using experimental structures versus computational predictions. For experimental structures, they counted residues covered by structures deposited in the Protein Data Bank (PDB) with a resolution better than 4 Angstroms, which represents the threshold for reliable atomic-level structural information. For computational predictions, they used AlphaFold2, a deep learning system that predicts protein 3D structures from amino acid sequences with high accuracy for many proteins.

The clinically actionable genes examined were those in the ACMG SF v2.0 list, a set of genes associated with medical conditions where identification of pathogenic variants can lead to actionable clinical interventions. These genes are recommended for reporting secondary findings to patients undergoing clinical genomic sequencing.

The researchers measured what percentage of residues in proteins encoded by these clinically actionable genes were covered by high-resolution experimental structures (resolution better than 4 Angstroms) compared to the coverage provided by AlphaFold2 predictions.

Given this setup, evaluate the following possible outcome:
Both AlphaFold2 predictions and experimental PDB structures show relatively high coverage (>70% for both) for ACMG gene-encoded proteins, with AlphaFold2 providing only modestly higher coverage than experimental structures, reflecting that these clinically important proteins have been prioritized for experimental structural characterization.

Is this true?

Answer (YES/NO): NO